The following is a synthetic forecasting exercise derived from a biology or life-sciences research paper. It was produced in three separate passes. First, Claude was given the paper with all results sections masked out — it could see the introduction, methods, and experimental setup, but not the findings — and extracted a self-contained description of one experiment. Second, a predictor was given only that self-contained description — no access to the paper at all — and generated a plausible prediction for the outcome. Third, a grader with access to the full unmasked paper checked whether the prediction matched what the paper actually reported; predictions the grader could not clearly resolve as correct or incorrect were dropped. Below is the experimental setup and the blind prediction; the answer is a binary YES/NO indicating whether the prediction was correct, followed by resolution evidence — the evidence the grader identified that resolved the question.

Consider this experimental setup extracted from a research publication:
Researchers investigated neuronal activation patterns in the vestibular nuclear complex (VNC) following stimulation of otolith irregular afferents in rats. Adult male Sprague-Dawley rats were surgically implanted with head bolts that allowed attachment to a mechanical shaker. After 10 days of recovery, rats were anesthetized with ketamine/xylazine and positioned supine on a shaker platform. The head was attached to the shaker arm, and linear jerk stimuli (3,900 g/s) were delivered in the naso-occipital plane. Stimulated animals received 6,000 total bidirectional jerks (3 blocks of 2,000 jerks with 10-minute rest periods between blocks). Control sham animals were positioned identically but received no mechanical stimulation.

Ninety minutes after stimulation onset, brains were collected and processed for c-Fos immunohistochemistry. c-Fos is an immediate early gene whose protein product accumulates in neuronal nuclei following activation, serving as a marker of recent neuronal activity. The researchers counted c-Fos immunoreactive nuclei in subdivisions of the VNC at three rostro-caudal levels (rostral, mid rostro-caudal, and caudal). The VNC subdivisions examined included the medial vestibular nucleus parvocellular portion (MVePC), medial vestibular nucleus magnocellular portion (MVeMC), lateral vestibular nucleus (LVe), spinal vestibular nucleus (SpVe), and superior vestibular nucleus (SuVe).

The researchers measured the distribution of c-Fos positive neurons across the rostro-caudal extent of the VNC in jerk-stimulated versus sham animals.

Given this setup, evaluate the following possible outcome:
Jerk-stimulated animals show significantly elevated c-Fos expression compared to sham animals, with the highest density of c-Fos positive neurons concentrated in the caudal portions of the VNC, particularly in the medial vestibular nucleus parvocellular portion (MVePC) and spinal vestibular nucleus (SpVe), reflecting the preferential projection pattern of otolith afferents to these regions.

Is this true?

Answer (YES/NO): NO